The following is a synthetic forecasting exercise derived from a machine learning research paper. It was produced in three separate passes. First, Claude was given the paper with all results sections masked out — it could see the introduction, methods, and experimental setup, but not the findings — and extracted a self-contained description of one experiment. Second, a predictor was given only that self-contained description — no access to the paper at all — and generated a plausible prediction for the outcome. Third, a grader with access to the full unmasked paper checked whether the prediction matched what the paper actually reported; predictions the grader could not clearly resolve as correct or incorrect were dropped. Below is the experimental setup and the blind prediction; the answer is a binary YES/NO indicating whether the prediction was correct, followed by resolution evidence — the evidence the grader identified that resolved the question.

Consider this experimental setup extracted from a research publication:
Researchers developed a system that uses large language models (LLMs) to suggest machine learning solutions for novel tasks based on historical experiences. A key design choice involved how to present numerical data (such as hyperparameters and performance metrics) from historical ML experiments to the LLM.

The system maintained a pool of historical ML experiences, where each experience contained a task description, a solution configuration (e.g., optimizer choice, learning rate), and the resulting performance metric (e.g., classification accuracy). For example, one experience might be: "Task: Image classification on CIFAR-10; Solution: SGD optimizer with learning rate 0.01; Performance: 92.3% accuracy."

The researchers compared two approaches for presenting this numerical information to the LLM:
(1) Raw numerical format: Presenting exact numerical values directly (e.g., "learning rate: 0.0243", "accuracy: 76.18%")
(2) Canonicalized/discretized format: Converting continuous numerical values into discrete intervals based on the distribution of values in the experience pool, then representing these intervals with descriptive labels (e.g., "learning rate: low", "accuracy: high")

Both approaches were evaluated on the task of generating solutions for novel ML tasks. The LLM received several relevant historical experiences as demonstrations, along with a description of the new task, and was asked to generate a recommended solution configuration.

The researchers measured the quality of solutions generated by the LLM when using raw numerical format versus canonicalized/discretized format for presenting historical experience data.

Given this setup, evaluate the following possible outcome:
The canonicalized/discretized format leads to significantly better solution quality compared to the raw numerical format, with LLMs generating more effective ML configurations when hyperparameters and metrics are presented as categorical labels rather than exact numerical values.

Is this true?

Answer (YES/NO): YES